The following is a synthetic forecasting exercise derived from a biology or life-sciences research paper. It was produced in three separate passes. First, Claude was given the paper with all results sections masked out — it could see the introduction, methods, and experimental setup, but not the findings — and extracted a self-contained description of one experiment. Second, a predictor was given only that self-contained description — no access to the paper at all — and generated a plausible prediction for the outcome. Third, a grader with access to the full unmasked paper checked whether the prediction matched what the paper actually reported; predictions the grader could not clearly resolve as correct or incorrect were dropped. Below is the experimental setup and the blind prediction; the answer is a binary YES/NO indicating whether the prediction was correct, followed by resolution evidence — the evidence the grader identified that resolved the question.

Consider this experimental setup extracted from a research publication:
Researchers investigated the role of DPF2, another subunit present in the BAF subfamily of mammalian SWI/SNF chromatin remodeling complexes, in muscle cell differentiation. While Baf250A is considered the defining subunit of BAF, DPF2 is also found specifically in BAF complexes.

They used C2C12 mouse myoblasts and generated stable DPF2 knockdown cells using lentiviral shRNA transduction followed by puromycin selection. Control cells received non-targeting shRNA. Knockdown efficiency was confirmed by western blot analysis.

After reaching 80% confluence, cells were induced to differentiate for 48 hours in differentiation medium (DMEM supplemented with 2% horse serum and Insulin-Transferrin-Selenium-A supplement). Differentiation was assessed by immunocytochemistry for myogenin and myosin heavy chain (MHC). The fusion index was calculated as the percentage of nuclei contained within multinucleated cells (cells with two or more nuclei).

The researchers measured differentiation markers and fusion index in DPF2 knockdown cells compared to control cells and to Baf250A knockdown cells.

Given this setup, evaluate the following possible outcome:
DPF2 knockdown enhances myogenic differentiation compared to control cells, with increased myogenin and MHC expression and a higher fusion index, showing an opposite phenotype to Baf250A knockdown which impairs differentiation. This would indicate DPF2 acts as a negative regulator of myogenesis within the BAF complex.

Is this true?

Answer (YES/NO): NO